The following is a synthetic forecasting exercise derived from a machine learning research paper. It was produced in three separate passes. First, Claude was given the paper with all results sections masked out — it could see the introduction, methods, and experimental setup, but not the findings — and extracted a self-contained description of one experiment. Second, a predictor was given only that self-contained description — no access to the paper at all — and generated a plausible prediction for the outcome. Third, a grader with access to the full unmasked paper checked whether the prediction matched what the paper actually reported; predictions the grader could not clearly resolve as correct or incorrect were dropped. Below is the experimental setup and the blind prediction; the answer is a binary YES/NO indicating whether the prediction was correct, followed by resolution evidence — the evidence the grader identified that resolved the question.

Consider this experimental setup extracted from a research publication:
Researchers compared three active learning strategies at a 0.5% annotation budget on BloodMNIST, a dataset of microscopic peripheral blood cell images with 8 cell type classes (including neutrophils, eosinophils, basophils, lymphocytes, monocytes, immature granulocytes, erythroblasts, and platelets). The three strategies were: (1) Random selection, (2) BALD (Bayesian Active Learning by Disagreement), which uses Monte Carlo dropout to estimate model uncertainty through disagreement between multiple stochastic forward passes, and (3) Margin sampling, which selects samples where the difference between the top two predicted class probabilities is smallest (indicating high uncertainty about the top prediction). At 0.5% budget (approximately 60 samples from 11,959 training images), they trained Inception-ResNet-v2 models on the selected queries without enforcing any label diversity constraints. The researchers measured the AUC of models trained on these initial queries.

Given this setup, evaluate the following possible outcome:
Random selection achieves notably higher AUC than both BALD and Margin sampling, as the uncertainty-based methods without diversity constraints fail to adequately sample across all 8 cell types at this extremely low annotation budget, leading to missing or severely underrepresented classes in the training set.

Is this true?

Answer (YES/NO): YES